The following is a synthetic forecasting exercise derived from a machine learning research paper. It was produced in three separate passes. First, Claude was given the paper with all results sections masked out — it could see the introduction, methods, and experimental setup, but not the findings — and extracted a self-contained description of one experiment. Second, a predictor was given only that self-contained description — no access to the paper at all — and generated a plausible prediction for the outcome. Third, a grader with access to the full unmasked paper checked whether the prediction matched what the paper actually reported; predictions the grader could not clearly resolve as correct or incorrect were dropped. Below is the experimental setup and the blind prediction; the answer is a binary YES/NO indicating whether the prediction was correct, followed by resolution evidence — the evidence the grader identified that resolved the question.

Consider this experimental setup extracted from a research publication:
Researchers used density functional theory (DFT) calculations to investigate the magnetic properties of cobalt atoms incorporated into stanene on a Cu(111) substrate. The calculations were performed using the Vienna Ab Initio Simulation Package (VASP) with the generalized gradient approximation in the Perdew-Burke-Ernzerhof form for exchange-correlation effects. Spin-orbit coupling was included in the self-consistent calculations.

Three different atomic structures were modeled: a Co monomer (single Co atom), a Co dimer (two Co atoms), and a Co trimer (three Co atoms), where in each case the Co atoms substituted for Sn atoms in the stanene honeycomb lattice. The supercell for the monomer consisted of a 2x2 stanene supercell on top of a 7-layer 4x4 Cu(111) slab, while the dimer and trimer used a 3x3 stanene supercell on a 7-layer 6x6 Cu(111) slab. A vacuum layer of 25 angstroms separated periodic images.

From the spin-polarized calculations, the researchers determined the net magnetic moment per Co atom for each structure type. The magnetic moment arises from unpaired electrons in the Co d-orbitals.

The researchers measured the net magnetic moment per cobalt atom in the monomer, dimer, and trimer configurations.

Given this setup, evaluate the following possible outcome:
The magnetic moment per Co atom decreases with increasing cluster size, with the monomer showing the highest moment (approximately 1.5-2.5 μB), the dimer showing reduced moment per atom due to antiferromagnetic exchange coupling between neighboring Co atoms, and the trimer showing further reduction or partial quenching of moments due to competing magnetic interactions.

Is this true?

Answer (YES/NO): NO